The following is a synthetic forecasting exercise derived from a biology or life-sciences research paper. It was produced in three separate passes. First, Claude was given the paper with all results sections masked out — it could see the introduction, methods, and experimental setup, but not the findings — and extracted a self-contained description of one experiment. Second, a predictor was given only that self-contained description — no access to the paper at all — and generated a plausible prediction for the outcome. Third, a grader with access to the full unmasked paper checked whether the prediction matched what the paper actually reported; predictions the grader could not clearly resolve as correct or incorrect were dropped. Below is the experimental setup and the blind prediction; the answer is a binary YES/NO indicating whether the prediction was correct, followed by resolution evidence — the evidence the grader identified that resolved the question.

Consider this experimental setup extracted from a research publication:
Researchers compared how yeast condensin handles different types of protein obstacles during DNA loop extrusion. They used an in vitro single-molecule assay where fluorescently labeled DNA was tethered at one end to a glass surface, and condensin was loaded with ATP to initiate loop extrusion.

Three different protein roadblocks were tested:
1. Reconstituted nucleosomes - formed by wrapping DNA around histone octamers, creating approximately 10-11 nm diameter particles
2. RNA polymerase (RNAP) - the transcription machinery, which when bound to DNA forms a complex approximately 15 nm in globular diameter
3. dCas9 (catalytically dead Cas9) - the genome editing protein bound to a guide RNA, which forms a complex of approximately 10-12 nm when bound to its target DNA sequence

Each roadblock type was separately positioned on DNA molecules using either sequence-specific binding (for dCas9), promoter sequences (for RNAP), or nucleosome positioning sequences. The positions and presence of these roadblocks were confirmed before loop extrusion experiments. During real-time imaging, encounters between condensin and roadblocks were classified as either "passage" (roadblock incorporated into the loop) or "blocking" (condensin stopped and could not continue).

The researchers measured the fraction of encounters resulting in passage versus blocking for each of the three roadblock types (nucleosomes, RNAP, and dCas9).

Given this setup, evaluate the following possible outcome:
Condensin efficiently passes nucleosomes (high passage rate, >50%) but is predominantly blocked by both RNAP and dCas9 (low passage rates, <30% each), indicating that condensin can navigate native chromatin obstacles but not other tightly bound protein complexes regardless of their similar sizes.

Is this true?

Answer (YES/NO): NO